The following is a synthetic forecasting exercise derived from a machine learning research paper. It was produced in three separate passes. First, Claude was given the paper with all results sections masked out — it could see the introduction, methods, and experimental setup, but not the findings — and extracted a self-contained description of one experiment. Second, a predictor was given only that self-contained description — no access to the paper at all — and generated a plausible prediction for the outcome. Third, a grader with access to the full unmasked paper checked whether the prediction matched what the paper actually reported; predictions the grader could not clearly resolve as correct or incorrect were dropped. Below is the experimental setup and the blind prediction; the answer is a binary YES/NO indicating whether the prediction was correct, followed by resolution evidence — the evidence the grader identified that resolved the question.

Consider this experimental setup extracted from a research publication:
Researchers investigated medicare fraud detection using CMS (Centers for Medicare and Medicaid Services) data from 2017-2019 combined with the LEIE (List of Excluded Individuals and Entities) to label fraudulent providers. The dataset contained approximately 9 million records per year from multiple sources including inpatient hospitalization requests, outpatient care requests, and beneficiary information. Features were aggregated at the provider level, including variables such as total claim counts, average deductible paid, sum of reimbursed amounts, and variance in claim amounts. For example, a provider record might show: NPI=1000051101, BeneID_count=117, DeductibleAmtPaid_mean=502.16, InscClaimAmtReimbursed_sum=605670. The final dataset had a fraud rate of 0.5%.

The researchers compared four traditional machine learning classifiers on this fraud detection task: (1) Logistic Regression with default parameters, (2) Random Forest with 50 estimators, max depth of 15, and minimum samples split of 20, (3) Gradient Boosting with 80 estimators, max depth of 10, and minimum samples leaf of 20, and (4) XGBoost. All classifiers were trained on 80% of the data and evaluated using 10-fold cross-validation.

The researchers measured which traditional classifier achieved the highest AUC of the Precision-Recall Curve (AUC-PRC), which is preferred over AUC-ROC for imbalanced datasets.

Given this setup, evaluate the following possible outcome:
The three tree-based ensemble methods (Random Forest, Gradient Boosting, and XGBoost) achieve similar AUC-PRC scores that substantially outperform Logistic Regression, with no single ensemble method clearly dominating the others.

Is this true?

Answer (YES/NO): NO